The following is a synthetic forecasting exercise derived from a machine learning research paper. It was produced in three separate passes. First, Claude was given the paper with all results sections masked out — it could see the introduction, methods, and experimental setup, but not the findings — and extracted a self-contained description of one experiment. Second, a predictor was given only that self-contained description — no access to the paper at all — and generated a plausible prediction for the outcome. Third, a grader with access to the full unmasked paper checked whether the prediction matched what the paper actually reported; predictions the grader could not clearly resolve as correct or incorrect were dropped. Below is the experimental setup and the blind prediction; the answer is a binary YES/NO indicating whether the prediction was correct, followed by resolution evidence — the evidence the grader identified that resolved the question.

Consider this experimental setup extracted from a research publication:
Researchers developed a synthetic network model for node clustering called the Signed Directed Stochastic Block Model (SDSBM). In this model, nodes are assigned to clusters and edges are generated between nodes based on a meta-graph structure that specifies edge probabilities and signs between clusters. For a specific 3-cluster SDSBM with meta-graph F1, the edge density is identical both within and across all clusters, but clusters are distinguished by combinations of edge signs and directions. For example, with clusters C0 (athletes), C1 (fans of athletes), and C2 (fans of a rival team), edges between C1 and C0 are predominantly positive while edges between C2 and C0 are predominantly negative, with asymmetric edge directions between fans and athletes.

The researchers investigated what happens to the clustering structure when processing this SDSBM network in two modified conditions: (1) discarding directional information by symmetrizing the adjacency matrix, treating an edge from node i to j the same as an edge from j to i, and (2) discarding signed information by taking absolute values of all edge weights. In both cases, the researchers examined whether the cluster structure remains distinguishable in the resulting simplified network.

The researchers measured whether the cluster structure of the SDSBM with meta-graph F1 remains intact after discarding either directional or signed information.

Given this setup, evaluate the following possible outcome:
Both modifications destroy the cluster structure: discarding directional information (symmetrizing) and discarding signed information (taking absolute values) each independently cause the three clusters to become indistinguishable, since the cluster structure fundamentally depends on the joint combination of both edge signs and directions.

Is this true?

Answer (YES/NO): NO